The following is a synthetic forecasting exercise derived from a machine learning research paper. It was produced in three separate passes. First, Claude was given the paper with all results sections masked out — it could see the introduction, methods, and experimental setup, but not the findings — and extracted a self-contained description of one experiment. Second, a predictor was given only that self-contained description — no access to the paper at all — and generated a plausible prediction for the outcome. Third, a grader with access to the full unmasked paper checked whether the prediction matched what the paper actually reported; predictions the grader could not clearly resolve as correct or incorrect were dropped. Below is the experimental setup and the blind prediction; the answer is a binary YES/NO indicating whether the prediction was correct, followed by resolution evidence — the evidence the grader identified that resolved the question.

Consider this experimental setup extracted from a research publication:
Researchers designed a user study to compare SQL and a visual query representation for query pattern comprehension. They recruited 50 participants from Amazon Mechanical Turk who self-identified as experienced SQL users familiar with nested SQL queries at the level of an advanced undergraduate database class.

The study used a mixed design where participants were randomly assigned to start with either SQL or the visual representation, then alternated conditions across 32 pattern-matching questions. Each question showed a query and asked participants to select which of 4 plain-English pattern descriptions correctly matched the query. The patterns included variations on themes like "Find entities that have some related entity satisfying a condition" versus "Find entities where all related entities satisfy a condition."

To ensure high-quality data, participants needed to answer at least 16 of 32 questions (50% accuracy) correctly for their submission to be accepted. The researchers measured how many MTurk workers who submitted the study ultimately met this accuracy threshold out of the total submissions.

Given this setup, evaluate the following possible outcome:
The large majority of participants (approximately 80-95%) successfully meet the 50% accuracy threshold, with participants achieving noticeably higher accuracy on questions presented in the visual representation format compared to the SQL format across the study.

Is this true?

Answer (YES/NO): NO